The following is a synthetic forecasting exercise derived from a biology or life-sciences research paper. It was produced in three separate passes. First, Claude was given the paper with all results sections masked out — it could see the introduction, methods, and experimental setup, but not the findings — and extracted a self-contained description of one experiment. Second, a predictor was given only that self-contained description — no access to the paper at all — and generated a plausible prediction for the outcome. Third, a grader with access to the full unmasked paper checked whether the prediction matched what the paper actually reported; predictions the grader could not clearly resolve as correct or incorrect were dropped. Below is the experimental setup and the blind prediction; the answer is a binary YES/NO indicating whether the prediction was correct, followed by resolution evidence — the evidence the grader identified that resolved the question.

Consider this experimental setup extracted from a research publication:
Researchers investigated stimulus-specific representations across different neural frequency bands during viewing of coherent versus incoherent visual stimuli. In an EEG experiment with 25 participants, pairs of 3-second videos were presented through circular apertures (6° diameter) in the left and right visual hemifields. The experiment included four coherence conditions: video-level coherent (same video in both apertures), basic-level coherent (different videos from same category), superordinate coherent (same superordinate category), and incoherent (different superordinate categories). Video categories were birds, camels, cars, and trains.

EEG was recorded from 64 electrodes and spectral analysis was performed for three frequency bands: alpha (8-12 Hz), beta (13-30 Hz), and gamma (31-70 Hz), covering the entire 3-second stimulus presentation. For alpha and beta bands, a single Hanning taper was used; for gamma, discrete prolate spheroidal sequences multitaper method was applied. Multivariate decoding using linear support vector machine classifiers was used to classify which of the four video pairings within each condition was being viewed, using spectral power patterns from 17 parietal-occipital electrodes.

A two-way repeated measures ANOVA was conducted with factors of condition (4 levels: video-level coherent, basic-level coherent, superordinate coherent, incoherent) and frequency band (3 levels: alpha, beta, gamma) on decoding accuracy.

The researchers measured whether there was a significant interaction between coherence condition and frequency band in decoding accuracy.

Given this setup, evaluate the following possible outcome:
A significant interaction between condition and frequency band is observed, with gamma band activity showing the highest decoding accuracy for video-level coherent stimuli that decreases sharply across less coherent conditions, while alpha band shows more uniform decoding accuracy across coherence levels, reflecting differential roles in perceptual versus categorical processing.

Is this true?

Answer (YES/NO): NO